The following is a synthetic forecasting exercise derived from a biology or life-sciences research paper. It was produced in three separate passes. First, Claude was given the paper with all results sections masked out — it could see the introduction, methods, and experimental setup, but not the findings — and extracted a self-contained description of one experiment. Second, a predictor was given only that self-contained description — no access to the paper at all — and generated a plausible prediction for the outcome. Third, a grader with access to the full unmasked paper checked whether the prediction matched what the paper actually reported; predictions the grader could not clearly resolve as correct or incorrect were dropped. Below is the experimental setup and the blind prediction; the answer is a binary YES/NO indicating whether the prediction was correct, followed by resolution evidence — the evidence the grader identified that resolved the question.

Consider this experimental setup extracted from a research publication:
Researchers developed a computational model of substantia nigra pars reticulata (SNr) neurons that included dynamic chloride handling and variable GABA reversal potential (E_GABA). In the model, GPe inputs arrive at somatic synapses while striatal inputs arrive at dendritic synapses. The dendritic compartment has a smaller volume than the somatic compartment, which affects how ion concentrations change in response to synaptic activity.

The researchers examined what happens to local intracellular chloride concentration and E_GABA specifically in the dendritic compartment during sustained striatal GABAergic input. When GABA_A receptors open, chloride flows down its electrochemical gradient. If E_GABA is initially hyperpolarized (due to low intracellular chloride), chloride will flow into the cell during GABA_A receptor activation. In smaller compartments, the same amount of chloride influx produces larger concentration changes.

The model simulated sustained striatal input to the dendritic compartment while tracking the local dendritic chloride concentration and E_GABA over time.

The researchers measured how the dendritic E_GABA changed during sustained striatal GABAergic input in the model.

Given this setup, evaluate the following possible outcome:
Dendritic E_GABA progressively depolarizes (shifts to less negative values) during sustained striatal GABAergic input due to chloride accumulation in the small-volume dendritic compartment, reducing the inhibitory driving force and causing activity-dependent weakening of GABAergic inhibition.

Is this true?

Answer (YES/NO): YES